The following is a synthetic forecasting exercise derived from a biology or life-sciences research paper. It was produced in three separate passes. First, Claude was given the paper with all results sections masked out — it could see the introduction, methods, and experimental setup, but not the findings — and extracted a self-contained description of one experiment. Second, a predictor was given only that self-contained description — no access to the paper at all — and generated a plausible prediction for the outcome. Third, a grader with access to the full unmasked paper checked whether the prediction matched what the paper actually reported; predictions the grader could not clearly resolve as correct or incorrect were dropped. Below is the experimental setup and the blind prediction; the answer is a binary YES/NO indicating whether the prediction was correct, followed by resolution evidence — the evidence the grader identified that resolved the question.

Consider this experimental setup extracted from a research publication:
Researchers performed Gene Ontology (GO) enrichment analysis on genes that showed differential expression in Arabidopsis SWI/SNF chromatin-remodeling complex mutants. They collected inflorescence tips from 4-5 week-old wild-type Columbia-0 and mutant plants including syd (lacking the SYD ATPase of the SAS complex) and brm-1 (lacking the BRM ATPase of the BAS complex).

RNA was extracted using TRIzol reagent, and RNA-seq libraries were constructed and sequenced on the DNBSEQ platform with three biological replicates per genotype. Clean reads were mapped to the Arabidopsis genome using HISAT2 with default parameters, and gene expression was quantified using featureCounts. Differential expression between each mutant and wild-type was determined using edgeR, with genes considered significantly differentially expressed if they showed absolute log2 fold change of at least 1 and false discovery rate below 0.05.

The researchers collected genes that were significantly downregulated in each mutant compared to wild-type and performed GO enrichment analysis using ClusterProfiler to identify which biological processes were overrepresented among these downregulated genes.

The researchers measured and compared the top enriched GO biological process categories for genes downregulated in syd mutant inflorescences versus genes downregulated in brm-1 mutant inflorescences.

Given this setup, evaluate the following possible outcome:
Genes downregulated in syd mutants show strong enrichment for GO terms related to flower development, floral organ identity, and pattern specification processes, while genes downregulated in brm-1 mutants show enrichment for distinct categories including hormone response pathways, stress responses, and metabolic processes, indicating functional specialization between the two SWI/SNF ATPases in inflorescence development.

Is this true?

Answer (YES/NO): NO